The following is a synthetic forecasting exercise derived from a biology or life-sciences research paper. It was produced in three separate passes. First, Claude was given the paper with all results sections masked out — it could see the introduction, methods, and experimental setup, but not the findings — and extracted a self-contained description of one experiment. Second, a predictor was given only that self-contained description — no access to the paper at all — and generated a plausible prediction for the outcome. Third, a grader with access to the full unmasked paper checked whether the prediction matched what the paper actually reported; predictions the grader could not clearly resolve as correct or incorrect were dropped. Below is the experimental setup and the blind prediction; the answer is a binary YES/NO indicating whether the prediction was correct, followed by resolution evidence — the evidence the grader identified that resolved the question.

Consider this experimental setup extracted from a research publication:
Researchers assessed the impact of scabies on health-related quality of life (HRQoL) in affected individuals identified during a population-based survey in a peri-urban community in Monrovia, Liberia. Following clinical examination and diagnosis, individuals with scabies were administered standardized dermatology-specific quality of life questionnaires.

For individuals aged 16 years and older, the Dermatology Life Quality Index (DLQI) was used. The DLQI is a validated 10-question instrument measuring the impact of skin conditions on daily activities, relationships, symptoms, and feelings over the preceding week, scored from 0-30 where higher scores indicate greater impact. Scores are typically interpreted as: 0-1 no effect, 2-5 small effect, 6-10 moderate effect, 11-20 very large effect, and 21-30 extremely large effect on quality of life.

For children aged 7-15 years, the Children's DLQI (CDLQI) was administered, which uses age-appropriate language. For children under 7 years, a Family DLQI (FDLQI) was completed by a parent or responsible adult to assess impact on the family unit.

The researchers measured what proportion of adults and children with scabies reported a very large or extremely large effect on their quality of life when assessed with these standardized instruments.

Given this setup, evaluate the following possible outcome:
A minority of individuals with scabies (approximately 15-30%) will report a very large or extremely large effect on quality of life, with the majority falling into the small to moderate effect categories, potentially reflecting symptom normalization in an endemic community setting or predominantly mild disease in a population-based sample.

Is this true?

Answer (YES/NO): YES